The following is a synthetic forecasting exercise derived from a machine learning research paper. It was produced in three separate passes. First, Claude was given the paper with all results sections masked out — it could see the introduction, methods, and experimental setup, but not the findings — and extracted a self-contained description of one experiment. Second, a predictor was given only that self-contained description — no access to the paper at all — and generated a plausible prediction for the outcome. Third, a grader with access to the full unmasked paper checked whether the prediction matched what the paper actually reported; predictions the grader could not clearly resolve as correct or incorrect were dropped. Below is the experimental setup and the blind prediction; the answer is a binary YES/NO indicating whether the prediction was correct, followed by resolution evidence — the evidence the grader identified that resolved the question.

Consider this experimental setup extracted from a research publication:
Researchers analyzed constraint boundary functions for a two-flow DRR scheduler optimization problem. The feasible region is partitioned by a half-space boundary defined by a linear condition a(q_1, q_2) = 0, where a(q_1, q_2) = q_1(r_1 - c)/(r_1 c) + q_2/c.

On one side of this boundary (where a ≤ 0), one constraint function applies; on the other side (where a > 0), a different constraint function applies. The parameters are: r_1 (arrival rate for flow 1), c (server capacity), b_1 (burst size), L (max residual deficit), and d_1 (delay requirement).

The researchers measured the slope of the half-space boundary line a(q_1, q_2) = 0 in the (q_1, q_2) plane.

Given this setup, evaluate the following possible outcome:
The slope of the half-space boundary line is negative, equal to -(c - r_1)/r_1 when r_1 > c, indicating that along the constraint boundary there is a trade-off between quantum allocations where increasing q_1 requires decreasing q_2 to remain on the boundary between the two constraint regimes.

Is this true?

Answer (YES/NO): NO